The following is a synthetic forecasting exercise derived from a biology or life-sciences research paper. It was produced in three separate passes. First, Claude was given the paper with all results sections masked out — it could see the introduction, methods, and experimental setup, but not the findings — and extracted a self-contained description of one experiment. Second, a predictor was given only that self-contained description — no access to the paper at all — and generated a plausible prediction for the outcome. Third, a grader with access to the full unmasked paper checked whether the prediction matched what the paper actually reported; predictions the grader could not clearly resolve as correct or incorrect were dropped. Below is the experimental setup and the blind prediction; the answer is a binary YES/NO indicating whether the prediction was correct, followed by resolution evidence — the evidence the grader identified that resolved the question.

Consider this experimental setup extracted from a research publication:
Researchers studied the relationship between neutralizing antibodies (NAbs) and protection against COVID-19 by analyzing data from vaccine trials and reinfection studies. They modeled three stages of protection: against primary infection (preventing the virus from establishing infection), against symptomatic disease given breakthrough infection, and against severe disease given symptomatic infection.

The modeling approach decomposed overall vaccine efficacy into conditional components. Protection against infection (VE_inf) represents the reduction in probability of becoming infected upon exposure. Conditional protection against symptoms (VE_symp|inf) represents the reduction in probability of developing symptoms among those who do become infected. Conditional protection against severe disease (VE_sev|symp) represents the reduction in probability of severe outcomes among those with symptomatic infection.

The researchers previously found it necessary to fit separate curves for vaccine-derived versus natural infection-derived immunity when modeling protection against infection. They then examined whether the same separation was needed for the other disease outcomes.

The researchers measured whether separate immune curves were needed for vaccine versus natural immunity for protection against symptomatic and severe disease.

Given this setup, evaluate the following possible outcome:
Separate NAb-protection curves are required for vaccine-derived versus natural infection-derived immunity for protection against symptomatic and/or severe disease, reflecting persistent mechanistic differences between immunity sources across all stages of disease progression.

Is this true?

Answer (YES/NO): NO